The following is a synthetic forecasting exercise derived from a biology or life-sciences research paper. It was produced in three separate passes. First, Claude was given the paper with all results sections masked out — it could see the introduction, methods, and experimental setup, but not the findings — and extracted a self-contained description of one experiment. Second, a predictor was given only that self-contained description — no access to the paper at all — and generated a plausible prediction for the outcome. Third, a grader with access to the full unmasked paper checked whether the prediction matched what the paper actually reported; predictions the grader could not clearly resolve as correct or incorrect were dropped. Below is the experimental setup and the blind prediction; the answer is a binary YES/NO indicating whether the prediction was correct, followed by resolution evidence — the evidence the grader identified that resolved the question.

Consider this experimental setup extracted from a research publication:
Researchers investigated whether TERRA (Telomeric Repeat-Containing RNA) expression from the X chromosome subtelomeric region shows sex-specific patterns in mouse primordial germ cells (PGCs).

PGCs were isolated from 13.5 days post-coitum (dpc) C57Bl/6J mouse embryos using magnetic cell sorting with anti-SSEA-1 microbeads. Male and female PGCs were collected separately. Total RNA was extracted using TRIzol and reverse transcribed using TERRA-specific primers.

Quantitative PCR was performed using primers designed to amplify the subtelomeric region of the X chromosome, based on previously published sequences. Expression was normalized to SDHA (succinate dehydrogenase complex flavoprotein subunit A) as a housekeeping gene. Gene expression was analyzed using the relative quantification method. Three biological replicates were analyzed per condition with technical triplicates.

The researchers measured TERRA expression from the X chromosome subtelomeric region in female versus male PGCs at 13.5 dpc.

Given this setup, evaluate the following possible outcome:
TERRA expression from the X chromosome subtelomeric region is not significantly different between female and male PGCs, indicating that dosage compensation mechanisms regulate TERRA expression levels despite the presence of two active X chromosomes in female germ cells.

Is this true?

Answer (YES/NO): NO